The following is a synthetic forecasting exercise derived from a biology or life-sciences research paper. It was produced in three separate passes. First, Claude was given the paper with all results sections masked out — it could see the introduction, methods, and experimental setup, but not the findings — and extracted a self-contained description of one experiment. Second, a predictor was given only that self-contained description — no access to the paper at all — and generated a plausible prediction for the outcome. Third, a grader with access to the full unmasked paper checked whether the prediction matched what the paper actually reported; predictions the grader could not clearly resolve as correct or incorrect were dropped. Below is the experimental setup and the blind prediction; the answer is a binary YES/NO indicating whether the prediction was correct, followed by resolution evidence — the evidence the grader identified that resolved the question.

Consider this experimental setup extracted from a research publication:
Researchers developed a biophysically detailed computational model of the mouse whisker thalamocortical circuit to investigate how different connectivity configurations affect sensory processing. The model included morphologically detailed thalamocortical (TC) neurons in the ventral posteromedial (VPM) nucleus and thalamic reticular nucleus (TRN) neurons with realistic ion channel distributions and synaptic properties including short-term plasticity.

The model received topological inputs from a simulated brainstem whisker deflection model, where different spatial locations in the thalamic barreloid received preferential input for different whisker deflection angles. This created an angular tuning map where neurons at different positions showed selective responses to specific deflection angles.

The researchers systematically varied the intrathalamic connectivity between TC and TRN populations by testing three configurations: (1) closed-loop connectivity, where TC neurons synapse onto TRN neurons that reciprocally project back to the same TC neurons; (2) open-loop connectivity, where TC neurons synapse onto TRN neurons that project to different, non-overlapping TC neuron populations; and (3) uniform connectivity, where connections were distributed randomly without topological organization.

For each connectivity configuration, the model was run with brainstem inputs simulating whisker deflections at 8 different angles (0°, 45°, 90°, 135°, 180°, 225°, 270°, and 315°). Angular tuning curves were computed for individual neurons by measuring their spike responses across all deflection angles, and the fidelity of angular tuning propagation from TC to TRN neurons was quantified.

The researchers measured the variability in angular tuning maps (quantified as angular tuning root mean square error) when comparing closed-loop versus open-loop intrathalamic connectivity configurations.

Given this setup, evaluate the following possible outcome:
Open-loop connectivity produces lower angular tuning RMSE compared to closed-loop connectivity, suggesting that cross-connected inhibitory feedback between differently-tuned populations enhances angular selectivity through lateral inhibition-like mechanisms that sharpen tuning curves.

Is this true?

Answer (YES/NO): NO